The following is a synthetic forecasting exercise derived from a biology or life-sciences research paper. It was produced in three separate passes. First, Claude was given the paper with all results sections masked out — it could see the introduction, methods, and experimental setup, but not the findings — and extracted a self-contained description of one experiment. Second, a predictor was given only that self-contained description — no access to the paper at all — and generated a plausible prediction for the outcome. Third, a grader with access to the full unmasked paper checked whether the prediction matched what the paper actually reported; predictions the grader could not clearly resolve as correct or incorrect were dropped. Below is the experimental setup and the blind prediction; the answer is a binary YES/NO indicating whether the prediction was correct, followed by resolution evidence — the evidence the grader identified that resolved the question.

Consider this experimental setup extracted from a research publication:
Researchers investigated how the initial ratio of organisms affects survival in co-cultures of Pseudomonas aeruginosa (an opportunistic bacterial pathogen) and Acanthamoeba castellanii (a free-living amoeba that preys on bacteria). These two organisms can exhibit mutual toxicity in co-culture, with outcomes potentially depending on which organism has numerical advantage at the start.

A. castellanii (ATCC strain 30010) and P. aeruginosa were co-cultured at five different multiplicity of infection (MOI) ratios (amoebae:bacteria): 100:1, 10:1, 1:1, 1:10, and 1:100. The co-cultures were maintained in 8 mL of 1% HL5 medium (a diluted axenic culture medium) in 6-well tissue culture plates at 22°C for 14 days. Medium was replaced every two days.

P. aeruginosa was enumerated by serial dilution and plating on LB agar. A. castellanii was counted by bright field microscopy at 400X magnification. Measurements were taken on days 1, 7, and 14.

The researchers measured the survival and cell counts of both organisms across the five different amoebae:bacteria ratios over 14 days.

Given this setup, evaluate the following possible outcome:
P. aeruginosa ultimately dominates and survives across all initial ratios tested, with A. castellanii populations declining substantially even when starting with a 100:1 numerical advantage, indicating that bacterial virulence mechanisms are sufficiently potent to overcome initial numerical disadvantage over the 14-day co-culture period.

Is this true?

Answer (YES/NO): NO